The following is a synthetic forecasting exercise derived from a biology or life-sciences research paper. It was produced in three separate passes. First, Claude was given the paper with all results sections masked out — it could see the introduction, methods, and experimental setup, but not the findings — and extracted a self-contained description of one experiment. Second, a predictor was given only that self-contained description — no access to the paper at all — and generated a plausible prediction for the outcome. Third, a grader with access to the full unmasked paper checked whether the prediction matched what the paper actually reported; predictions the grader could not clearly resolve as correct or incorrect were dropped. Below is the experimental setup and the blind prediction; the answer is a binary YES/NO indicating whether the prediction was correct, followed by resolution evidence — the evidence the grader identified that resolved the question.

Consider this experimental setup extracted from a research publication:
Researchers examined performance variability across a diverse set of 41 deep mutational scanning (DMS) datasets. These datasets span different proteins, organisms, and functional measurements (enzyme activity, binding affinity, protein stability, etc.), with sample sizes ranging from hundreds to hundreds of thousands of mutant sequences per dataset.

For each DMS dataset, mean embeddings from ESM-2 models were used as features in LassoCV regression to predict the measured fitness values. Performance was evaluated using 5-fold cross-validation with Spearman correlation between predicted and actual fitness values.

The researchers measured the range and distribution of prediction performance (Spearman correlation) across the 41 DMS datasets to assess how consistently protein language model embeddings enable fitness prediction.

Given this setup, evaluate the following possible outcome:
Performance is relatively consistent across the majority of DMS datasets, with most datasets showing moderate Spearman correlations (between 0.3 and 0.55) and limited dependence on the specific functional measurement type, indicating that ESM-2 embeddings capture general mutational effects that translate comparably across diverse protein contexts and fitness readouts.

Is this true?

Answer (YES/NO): NO